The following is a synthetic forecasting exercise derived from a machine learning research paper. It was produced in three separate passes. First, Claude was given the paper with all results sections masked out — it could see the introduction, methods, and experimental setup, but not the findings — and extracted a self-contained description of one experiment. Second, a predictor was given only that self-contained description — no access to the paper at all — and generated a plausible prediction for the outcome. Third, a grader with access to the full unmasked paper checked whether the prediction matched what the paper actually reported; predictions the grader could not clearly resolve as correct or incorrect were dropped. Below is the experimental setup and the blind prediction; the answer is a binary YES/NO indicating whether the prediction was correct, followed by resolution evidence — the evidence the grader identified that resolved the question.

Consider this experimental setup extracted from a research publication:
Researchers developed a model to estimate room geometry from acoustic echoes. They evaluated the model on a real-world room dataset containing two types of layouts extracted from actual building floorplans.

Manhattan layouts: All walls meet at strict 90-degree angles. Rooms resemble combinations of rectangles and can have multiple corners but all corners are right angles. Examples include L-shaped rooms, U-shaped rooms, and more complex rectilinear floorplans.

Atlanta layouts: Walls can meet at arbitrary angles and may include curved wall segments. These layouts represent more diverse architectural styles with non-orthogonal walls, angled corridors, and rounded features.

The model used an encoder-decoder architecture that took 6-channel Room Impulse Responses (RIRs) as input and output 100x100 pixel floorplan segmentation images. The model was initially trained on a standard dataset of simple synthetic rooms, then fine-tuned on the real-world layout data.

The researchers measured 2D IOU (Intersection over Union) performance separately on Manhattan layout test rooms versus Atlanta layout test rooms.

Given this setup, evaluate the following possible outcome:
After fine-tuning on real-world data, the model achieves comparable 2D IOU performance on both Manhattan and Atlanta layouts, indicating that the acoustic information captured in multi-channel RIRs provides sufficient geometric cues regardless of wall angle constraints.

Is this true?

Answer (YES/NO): YES